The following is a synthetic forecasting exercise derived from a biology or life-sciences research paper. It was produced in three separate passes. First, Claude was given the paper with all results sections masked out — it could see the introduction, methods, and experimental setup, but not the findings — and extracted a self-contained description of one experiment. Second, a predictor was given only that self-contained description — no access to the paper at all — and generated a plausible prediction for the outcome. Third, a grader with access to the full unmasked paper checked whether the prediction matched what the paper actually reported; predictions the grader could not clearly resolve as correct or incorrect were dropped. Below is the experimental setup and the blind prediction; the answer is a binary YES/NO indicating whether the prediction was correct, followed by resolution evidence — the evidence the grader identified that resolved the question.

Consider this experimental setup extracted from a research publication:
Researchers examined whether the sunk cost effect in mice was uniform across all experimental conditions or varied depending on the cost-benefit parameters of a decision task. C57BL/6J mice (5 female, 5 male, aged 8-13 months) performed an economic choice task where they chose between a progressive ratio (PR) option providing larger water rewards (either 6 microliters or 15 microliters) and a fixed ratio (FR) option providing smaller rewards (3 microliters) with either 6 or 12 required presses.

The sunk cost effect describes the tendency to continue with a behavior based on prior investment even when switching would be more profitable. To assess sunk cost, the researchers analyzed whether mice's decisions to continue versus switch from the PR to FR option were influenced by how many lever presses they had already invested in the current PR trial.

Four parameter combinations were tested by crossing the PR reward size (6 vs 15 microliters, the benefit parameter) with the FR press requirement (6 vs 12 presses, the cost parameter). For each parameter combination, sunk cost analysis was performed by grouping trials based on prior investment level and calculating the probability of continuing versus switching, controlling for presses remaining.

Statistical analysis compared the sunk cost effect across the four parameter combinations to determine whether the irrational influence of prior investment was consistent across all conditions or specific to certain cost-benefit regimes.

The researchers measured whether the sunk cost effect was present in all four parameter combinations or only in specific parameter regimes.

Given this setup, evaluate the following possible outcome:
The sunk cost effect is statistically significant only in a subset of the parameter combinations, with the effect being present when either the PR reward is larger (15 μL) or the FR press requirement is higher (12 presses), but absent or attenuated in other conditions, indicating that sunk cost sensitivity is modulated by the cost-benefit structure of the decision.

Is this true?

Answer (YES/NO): YES